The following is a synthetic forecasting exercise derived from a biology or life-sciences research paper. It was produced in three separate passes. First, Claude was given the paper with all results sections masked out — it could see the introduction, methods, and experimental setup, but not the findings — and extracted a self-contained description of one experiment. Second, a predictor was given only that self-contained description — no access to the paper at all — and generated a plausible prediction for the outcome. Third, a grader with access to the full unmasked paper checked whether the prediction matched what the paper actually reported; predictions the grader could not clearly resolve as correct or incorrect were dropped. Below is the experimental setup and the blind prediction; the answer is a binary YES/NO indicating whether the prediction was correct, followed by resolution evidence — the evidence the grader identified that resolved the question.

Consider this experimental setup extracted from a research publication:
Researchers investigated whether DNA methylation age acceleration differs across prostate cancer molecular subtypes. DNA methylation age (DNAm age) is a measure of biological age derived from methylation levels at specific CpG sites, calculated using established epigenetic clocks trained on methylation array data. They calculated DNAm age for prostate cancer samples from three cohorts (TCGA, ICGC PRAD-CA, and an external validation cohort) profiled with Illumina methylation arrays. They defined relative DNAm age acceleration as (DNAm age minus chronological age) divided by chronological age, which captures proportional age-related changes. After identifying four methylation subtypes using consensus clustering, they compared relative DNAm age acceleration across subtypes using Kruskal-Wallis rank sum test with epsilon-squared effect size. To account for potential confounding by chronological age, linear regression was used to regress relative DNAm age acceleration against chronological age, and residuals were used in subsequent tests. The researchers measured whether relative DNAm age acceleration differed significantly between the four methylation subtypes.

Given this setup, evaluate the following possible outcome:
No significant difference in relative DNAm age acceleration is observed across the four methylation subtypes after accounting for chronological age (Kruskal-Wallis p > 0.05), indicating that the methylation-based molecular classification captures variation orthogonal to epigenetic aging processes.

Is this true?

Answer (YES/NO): NO